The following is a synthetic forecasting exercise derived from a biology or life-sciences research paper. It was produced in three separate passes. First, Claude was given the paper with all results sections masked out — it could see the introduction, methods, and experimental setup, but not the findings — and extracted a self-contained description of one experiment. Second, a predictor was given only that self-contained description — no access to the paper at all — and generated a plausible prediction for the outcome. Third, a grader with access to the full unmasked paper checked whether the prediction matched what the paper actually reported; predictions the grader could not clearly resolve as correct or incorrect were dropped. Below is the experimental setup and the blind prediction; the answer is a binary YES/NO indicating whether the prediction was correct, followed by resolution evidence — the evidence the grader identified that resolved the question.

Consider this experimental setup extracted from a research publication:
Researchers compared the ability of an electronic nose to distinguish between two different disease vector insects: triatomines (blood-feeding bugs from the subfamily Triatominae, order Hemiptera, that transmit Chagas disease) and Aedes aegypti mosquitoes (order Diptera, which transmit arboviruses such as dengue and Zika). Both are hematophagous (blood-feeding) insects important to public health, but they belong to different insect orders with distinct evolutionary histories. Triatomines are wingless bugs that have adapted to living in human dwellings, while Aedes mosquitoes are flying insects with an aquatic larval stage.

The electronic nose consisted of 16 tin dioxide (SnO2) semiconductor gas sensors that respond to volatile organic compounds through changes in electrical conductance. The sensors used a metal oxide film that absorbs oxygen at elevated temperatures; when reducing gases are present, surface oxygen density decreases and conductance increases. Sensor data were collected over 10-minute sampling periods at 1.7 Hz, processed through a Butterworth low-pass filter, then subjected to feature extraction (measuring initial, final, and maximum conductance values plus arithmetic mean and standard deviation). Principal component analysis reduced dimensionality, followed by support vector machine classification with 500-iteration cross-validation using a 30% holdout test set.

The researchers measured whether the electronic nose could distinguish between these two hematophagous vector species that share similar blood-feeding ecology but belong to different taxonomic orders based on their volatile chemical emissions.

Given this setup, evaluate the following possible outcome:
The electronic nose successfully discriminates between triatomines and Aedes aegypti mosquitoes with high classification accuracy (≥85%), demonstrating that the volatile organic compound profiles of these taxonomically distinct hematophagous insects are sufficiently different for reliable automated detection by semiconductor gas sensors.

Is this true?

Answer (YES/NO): YES